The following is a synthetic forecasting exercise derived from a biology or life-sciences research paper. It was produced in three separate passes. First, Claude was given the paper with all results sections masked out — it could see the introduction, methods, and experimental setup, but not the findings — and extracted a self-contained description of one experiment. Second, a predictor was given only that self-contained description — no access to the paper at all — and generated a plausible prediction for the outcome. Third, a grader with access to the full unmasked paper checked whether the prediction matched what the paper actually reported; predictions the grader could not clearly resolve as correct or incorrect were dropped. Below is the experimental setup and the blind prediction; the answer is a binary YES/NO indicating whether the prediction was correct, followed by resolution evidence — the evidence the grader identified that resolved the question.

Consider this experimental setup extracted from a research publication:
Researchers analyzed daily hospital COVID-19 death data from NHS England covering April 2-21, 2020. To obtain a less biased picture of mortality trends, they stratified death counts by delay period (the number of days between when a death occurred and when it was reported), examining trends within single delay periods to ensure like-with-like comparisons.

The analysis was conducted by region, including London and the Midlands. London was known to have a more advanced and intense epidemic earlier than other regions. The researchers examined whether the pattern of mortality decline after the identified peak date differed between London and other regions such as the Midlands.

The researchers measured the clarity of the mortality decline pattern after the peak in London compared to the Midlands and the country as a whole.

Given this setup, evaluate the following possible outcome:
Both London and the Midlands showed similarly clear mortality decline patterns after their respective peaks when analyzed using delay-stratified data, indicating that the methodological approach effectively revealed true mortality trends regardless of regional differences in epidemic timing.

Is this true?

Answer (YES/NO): NO